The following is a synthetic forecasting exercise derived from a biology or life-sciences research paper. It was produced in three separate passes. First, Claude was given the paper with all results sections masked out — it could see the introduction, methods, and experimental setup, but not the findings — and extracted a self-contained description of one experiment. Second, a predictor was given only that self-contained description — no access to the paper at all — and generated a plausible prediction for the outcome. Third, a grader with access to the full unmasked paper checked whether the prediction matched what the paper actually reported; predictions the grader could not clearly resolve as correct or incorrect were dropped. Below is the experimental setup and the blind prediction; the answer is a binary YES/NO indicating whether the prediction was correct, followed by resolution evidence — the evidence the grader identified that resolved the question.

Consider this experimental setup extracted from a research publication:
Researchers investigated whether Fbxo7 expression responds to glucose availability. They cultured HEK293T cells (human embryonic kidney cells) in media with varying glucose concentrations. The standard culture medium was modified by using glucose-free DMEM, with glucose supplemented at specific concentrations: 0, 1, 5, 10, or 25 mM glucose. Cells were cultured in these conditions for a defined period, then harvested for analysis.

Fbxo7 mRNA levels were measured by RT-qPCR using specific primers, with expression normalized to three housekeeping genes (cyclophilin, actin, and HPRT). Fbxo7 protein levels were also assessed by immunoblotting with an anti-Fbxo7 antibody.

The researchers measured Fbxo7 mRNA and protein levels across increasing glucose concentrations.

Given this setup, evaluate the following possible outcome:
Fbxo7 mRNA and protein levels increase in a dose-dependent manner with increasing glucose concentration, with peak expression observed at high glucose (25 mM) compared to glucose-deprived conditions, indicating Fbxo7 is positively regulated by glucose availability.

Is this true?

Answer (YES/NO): YES